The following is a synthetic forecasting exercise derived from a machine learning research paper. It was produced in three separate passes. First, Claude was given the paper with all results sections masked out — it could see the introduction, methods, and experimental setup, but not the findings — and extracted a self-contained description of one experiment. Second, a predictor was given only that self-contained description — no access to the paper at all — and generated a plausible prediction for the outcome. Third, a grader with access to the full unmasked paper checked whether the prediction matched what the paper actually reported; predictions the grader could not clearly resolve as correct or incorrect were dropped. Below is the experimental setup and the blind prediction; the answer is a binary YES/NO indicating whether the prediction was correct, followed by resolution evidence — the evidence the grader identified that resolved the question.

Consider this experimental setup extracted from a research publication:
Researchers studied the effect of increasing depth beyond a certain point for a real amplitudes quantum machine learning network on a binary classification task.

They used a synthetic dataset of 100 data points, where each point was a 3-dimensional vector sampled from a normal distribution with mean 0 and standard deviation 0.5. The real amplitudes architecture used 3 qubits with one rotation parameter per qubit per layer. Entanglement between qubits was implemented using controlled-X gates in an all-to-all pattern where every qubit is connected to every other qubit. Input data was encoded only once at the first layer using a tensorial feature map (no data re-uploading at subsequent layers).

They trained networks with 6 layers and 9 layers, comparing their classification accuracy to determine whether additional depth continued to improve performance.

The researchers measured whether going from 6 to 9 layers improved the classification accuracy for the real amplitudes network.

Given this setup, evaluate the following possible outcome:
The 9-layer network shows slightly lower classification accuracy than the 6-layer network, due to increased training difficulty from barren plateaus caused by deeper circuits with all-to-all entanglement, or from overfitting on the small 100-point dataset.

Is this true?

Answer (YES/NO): YES